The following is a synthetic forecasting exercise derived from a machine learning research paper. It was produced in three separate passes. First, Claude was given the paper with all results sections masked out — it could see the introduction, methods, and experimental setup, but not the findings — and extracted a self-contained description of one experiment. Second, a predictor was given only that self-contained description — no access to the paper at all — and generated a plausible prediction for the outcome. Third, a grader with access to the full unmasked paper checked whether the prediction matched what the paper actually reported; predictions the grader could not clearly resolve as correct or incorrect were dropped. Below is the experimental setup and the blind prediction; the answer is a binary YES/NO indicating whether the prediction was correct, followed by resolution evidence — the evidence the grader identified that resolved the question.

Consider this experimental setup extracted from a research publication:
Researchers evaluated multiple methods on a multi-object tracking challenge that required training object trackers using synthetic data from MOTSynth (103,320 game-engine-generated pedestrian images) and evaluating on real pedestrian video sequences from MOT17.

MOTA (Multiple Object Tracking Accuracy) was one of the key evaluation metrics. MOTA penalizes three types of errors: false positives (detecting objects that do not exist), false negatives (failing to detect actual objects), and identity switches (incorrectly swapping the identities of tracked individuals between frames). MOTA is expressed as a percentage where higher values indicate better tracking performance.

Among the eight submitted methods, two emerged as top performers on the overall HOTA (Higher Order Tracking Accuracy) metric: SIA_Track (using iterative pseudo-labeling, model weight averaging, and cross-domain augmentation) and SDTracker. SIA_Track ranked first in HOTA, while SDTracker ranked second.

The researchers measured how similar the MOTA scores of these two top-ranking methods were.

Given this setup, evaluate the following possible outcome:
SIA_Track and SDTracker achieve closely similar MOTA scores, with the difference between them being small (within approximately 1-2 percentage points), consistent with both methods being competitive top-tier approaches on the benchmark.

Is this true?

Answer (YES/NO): YES